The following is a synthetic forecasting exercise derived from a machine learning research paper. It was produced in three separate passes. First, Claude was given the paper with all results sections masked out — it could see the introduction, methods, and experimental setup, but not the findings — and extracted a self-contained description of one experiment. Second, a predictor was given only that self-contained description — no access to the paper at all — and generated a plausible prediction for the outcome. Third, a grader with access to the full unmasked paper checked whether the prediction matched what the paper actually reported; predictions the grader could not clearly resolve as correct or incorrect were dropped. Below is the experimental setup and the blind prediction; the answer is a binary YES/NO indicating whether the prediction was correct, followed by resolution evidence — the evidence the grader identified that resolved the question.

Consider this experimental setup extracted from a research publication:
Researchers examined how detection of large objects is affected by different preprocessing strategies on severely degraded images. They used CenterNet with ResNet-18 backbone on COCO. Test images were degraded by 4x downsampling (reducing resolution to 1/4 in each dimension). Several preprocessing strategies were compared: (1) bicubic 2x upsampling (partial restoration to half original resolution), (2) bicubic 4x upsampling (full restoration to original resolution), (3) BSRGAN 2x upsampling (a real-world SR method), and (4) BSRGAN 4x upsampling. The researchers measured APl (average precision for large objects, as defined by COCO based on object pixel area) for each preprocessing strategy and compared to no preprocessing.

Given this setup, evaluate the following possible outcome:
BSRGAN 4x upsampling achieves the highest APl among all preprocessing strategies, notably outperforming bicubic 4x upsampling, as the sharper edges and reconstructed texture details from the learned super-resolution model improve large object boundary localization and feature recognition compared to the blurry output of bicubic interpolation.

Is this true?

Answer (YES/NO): NO